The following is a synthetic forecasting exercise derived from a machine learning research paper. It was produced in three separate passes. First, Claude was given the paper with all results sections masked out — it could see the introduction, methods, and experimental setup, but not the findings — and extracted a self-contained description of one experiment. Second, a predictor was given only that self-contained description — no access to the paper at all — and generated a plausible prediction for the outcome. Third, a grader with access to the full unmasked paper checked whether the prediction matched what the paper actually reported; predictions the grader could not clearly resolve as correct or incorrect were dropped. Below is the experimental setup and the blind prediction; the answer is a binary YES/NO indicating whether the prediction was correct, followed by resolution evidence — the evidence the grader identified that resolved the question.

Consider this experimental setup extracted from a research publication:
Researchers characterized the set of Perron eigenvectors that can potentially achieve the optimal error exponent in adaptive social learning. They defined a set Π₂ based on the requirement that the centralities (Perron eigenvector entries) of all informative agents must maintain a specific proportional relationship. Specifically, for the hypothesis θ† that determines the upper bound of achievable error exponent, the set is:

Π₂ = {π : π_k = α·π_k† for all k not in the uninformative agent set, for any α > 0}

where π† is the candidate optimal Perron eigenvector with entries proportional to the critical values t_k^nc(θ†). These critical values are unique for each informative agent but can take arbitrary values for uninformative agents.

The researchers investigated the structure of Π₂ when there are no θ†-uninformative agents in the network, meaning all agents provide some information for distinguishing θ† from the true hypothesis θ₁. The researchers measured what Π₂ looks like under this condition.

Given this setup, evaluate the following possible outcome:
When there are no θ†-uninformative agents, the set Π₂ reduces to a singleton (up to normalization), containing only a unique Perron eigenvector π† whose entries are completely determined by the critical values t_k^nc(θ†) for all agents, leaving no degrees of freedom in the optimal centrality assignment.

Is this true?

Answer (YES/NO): YES